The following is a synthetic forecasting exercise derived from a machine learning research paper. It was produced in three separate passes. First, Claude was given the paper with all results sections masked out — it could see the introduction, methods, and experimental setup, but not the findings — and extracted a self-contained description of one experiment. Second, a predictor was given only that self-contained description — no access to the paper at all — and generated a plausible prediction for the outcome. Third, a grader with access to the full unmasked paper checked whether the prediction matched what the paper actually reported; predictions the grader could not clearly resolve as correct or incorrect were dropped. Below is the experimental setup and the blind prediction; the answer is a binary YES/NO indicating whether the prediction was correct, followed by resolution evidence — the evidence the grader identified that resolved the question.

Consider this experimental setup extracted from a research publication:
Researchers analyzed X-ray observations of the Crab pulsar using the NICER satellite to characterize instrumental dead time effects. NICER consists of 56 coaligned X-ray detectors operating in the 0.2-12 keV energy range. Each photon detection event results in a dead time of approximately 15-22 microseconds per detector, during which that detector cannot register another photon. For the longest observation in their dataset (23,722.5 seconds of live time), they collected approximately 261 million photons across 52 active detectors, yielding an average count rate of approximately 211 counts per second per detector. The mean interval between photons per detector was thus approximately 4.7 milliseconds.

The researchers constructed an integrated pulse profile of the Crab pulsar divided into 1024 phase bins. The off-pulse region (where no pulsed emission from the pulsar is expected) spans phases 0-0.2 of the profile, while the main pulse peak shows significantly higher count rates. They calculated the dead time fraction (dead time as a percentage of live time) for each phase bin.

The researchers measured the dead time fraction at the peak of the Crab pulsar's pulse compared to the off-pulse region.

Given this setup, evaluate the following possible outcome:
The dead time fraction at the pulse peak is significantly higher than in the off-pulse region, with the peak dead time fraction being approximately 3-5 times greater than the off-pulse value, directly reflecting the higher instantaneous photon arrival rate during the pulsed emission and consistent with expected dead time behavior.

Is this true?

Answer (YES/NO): NO